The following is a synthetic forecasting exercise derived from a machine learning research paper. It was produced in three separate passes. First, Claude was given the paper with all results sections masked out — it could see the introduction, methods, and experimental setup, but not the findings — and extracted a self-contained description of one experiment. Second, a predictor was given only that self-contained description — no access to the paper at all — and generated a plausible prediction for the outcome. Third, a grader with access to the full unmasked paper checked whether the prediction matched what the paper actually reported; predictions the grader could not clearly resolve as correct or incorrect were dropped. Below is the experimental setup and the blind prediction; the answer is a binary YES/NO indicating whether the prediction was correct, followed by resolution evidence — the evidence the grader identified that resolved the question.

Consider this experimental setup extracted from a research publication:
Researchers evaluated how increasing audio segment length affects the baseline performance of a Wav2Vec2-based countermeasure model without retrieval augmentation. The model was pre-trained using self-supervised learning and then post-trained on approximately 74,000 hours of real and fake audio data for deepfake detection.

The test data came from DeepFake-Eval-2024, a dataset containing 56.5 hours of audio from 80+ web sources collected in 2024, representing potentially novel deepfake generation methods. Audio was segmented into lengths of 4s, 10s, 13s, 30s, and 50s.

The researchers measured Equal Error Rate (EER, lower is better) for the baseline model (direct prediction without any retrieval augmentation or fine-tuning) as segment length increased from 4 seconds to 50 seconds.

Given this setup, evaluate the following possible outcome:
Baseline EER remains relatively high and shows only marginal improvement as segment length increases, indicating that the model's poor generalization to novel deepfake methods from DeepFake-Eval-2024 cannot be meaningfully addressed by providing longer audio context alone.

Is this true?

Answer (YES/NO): NO